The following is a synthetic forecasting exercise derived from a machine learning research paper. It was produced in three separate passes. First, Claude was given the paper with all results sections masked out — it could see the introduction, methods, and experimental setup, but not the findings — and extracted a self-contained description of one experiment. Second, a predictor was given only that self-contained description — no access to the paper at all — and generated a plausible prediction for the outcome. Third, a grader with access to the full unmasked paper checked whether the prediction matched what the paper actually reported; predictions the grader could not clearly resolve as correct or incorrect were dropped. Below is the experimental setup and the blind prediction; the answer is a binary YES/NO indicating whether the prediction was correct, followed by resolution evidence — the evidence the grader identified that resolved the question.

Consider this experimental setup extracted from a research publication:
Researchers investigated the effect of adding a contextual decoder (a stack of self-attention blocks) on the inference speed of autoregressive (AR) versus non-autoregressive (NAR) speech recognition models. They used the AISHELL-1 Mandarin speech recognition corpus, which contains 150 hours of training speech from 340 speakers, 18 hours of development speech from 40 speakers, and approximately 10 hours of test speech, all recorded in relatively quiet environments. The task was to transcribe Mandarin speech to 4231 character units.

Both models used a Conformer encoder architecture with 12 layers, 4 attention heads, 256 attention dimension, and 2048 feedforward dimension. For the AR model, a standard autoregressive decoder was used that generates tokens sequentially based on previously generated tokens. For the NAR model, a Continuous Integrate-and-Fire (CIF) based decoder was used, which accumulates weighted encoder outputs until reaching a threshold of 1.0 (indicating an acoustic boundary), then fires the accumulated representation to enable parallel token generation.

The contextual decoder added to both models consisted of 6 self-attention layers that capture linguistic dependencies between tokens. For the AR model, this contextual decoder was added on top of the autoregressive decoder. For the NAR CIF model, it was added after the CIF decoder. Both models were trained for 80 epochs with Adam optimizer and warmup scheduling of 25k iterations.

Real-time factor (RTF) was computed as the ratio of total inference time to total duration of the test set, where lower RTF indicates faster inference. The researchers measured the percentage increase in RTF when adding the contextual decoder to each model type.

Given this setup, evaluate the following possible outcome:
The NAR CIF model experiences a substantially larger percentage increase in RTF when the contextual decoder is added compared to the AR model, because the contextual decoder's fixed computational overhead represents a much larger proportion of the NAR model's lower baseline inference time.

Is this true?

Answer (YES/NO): NO